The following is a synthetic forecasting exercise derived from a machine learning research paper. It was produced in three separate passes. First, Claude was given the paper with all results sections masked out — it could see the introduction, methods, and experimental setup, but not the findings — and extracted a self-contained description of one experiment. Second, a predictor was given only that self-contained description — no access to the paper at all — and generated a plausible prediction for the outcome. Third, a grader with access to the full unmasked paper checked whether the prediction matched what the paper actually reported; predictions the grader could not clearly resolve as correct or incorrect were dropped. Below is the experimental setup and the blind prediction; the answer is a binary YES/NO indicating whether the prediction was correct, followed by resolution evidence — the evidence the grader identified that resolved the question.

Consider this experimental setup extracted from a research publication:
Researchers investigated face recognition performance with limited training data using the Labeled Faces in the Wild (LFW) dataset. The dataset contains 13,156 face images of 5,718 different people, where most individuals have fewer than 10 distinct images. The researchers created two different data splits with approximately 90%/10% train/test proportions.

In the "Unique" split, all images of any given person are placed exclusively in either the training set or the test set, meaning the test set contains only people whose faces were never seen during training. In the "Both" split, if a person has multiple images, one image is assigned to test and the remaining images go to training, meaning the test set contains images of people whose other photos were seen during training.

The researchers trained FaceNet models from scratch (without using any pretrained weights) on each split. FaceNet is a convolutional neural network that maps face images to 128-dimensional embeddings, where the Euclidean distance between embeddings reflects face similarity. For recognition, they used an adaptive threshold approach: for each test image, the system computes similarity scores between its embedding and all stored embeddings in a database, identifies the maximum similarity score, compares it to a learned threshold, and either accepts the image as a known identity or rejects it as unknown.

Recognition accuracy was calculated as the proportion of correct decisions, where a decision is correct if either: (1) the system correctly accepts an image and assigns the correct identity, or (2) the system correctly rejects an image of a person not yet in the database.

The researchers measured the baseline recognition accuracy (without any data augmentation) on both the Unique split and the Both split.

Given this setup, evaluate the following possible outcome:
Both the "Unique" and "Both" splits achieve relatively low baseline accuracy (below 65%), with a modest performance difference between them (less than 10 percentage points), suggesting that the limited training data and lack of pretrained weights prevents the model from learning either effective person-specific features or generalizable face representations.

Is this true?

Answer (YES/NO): NO